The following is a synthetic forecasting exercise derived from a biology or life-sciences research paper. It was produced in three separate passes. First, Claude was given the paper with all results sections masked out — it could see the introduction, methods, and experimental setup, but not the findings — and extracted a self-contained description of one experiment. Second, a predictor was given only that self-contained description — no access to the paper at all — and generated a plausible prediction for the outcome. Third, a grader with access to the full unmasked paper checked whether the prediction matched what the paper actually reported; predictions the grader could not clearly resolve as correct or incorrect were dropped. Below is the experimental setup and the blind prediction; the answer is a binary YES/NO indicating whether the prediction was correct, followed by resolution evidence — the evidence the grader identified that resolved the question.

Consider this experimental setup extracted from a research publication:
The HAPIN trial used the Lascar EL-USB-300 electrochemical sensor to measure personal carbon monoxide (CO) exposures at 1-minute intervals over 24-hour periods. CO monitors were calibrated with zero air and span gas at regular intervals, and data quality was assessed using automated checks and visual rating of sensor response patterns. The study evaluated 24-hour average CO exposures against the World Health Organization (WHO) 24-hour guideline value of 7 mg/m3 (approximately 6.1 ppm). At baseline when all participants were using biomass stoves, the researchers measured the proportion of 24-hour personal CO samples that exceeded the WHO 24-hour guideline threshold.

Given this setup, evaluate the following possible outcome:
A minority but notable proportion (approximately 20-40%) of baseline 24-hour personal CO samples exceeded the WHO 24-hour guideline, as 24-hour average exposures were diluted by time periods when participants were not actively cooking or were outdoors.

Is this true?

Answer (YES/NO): NO